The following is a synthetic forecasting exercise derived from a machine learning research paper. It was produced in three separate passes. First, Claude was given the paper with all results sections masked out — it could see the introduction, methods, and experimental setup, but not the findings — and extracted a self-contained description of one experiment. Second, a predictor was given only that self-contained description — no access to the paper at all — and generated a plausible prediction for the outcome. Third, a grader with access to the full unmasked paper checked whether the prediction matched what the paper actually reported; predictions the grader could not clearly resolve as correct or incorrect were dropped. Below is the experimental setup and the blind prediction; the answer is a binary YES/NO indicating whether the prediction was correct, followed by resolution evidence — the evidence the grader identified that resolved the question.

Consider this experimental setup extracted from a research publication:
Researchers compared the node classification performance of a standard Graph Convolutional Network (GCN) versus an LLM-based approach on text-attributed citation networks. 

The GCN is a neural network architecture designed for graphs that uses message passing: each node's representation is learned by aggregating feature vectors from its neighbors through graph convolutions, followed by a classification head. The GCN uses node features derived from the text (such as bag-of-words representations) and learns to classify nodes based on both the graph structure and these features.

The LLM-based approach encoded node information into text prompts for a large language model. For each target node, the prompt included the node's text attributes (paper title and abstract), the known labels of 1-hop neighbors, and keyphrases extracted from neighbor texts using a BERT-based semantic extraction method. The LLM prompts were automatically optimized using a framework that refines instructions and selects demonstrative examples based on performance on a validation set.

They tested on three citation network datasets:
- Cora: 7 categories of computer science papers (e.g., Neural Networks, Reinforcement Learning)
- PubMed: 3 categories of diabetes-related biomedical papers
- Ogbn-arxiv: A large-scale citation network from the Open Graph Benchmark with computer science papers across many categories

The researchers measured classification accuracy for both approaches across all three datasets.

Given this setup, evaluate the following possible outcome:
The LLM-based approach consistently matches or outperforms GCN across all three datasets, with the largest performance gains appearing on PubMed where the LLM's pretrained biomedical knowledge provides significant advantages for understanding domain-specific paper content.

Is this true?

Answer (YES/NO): NO